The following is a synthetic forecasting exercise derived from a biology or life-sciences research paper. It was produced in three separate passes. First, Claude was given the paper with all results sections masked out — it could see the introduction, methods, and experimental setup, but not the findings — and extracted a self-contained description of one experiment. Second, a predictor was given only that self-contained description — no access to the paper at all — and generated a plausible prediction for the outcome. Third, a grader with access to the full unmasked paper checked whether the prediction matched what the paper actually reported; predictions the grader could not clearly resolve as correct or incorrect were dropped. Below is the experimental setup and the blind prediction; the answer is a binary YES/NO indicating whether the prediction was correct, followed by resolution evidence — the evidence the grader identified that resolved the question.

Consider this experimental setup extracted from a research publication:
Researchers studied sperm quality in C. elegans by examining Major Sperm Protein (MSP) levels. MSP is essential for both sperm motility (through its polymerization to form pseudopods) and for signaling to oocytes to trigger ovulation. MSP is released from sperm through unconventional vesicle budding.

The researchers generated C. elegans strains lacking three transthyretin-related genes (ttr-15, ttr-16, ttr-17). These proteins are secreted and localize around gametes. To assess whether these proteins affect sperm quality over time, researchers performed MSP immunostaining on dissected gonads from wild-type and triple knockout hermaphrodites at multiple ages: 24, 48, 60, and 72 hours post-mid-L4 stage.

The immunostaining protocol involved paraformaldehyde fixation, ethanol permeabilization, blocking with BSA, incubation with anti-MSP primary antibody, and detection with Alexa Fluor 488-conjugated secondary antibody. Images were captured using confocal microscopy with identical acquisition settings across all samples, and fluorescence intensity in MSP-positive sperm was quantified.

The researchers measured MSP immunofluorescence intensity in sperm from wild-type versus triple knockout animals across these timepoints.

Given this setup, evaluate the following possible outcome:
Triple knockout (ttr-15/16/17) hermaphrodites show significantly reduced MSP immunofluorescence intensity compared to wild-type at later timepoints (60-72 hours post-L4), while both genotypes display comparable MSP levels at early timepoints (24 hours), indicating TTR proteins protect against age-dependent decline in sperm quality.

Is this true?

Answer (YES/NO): YES